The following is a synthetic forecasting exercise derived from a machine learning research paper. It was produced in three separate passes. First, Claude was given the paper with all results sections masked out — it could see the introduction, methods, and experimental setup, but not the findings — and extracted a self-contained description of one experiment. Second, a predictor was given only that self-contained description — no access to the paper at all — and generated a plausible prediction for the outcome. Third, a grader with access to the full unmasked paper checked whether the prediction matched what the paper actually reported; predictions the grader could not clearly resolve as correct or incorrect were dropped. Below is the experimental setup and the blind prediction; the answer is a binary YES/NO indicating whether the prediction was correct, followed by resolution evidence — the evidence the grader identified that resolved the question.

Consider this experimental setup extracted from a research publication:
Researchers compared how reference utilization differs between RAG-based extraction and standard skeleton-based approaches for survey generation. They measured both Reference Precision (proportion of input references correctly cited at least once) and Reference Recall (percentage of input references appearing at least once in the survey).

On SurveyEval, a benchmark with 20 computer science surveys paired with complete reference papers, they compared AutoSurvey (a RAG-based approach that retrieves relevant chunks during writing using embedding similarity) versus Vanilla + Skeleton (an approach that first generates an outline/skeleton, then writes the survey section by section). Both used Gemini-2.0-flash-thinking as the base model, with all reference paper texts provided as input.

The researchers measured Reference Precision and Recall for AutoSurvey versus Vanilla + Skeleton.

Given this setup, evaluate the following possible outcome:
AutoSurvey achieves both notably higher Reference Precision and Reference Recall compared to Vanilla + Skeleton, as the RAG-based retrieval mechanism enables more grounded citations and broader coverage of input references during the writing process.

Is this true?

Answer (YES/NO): NO